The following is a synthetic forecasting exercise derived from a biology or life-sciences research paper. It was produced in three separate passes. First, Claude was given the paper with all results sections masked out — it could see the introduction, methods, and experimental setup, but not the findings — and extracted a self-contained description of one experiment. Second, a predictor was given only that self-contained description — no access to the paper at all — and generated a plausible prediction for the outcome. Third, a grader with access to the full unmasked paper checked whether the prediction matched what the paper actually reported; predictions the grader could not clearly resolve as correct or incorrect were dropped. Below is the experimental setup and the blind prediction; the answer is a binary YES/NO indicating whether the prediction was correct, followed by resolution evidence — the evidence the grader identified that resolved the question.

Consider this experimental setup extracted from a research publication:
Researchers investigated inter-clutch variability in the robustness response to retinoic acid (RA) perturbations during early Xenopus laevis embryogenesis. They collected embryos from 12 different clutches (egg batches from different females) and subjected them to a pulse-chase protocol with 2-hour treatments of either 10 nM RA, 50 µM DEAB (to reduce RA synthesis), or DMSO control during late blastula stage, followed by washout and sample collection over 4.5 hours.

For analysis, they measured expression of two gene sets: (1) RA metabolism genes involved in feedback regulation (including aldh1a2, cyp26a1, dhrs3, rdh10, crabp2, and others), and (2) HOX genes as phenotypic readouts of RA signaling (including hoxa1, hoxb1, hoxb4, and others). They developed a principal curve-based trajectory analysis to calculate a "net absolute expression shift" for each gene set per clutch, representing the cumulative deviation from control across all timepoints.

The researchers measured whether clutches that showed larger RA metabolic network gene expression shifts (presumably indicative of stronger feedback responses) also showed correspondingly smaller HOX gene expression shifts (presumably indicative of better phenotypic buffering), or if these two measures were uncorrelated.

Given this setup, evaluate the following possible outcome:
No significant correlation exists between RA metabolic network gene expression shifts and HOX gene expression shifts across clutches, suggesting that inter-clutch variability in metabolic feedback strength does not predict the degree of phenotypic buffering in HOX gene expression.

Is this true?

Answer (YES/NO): NO